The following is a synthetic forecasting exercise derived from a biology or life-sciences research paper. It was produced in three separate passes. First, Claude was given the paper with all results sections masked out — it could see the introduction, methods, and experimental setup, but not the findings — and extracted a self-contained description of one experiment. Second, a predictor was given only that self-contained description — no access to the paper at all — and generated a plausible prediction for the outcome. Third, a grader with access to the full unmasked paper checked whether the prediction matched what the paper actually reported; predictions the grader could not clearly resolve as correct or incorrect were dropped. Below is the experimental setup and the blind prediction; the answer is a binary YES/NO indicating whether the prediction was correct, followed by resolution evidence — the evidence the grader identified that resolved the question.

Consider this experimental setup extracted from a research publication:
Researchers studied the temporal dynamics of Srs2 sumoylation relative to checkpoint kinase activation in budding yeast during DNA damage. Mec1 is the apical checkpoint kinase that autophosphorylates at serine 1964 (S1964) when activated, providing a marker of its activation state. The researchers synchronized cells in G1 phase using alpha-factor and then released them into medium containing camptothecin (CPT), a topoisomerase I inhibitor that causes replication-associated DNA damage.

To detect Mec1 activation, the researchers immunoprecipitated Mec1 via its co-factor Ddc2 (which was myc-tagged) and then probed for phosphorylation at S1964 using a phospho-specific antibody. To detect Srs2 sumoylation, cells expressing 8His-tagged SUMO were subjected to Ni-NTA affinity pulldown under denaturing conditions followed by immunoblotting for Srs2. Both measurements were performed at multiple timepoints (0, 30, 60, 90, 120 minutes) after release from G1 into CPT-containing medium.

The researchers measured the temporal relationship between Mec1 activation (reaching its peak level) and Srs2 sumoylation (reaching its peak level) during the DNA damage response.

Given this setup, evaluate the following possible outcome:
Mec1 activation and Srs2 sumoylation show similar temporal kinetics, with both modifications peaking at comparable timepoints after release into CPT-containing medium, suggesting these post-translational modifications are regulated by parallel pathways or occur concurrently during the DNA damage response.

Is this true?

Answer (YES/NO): NO